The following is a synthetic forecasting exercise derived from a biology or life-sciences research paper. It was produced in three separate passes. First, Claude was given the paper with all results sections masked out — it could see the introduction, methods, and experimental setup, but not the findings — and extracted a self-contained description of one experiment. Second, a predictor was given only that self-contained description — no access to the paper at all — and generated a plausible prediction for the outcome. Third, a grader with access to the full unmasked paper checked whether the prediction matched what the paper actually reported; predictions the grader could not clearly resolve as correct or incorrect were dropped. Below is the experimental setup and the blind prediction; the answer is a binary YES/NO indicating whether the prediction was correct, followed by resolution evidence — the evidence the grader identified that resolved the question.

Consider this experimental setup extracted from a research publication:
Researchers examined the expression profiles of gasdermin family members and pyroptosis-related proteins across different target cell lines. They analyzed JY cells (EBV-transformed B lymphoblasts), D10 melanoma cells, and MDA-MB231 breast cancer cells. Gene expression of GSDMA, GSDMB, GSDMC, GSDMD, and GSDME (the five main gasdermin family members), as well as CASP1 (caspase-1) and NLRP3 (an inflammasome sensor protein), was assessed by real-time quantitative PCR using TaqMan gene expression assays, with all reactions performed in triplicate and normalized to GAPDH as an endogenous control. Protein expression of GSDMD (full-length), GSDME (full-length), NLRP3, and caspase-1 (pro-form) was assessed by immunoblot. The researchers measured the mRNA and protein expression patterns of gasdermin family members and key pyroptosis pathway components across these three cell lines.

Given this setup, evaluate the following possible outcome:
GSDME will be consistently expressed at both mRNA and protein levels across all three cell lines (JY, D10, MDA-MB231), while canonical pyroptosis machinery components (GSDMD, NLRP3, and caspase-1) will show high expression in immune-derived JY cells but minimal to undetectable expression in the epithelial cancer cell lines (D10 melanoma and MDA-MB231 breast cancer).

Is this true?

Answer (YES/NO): NO